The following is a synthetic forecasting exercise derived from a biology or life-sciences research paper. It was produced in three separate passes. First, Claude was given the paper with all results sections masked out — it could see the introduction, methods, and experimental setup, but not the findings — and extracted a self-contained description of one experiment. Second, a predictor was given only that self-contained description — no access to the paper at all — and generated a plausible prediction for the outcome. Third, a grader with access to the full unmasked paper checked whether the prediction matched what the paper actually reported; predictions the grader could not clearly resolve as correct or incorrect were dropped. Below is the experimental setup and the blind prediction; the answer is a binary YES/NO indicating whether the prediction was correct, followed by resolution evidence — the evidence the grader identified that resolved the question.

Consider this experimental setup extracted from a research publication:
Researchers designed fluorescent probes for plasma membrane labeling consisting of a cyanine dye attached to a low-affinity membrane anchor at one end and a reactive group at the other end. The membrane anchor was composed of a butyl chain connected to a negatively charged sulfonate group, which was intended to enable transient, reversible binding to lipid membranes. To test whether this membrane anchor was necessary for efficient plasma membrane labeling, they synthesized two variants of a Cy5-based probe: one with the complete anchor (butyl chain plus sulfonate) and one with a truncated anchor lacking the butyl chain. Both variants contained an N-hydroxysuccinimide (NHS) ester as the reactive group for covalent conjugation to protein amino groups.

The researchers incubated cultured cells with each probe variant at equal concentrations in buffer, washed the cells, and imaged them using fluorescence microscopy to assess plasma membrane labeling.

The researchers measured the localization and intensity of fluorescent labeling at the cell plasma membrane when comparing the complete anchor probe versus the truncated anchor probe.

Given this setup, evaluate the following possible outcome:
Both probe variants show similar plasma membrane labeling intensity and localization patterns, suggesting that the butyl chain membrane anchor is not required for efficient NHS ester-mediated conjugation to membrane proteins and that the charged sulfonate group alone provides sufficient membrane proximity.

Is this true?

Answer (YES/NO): NO